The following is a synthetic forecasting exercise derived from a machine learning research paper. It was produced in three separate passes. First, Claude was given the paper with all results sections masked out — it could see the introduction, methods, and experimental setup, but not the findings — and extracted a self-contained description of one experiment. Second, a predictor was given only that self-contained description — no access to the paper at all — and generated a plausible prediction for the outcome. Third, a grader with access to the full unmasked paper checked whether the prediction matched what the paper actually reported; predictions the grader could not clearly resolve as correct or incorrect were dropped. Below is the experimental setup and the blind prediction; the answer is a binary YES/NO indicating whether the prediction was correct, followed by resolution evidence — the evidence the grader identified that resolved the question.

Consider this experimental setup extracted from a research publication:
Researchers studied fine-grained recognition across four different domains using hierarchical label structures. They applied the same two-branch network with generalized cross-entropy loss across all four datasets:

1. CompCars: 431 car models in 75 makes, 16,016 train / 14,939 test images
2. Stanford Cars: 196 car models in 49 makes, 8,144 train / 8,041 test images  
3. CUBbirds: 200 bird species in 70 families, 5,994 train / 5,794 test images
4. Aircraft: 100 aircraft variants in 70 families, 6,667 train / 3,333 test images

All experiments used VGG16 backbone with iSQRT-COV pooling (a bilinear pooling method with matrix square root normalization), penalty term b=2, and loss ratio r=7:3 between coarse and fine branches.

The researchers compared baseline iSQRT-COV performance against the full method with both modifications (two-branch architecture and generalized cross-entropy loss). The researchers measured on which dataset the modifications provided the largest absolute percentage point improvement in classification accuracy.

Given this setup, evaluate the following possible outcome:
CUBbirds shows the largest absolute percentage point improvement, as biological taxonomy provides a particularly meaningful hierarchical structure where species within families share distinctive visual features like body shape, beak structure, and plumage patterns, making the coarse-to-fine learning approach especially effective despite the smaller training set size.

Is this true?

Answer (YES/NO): NO